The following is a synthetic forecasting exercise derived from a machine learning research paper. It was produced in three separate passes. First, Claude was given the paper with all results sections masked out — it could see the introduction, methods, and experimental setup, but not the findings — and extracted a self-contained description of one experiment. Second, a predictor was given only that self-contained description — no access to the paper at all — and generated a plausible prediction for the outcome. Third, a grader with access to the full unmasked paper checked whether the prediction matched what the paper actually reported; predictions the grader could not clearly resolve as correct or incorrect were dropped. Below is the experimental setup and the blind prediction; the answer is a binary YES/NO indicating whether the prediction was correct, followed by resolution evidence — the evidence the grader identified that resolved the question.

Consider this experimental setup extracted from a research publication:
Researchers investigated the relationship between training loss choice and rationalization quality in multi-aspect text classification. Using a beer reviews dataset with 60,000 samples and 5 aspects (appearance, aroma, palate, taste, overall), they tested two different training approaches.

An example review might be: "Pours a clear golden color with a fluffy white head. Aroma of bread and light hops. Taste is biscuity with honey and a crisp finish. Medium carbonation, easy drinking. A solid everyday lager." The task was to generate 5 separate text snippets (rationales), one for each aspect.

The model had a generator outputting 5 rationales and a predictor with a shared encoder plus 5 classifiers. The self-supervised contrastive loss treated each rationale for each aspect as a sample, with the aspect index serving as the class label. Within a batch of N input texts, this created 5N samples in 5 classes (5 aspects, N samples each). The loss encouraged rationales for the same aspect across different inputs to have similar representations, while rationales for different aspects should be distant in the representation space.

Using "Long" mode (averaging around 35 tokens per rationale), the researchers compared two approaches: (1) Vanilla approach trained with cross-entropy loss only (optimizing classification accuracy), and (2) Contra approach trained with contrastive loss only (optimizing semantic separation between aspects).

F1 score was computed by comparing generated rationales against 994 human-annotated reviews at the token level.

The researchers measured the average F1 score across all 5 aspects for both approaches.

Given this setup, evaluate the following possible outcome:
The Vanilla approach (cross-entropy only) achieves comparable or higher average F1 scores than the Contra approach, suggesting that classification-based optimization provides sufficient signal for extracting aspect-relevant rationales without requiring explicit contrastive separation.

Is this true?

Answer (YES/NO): NO